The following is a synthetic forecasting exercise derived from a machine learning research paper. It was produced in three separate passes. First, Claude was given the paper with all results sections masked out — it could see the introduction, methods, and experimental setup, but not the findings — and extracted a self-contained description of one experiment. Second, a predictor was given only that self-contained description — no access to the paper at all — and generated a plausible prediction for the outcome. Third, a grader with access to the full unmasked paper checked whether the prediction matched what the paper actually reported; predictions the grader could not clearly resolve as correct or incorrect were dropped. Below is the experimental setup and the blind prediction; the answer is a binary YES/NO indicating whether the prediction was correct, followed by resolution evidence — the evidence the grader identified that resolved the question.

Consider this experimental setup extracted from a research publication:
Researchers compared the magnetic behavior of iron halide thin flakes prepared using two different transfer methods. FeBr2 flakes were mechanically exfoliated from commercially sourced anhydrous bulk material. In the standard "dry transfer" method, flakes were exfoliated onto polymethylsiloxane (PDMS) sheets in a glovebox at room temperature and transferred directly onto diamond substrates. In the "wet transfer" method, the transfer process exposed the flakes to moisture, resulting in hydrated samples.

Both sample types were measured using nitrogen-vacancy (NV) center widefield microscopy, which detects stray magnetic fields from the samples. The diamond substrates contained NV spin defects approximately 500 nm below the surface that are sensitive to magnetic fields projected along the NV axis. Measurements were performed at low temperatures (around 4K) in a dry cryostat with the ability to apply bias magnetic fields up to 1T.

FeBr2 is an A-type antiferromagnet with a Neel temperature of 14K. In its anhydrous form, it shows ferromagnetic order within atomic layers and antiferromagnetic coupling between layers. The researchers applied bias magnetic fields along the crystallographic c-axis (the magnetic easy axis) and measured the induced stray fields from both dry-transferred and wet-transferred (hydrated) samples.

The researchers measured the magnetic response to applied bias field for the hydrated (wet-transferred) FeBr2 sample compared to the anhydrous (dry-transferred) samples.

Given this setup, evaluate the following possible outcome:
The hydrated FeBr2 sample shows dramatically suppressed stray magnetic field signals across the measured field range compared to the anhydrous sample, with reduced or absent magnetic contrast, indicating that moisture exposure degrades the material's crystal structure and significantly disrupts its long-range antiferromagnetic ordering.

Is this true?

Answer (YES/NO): NO